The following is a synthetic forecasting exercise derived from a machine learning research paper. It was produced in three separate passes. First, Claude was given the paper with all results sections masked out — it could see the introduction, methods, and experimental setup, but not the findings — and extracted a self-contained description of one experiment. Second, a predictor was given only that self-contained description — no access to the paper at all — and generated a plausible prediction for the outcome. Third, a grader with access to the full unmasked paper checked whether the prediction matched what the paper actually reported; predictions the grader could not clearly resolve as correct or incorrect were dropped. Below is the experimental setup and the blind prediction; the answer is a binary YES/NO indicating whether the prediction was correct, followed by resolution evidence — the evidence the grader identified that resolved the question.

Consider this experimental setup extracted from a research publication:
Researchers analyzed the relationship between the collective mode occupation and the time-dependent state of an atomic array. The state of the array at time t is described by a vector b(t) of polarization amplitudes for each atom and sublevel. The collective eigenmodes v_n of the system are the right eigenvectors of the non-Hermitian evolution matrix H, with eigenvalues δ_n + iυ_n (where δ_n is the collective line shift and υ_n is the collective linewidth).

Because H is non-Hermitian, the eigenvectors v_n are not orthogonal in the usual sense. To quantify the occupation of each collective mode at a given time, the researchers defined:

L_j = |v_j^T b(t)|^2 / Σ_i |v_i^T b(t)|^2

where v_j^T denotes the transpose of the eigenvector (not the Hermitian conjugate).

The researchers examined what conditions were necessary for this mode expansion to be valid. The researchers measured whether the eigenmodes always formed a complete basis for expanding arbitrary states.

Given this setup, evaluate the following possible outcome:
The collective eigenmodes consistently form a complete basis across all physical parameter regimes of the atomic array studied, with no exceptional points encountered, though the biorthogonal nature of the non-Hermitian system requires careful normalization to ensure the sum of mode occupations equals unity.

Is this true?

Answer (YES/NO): NO